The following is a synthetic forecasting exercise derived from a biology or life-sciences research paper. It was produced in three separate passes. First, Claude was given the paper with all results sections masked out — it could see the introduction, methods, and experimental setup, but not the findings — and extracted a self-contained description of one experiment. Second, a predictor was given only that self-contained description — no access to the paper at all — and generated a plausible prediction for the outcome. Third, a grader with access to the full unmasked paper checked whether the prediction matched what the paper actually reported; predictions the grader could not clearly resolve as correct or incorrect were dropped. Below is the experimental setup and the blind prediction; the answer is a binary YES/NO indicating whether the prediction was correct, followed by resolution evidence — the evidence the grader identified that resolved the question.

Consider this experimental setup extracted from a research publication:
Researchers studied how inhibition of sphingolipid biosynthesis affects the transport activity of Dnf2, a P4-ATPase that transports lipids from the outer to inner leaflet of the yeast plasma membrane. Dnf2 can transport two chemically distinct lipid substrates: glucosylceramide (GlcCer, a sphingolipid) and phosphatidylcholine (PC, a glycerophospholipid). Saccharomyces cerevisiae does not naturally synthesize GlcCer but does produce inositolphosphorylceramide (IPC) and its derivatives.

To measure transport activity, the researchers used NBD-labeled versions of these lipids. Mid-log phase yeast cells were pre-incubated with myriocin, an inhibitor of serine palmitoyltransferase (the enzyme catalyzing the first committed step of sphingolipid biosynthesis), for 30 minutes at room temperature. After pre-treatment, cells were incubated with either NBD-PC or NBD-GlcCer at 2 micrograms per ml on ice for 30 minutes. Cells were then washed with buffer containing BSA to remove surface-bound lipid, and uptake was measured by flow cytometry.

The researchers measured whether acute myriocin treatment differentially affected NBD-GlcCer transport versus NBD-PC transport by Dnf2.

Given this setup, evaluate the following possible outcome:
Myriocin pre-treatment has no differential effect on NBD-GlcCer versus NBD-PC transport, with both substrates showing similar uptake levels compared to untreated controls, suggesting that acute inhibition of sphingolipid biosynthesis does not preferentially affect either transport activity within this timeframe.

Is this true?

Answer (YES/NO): NO